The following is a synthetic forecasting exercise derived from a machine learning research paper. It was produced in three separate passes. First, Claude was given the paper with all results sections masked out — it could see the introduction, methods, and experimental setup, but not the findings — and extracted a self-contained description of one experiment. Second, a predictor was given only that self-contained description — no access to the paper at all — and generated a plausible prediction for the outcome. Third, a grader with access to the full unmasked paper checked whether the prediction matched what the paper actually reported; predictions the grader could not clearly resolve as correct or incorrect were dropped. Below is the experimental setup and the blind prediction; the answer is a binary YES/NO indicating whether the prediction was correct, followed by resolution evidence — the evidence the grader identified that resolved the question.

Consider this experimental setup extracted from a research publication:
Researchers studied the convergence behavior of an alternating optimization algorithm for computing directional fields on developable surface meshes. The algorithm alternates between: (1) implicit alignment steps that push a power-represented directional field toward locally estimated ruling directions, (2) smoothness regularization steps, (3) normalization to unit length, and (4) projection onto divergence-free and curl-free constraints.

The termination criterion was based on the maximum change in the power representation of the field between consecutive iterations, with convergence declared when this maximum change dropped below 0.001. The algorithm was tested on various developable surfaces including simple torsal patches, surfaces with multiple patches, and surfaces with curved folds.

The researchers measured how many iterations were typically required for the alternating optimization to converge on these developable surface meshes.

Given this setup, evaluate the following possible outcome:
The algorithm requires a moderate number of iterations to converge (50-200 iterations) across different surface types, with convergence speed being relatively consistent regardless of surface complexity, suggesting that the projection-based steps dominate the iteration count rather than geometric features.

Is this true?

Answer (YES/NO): NO